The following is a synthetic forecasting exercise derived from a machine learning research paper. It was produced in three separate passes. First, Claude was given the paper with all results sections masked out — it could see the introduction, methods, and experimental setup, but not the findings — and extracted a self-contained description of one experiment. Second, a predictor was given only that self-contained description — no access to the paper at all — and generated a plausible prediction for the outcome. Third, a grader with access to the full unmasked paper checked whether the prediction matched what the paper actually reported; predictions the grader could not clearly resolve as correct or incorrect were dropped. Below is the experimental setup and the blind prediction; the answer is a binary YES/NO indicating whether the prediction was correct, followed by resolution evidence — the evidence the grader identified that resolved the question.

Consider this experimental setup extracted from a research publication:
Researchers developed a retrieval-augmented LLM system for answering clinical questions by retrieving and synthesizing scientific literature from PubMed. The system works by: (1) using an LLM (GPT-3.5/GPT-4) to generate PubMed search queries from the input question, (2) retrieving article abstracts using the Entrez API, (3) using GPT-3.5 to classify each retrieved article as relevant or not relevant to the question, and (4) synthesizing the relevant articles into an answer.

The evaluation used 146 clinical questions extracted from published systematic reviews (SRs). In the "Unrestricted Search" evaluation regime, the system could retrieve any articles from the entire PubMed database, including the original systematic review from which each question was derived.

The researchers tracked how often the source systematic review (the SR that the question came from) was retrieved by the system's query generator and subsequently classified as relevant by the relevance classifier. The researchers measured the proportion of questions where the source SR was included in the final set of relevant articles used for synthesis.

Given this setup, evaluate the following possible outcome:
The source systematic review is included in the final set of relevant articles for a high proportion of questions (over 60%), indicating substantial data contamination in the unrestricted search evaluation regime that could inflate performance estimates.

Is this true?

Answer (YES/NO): YES